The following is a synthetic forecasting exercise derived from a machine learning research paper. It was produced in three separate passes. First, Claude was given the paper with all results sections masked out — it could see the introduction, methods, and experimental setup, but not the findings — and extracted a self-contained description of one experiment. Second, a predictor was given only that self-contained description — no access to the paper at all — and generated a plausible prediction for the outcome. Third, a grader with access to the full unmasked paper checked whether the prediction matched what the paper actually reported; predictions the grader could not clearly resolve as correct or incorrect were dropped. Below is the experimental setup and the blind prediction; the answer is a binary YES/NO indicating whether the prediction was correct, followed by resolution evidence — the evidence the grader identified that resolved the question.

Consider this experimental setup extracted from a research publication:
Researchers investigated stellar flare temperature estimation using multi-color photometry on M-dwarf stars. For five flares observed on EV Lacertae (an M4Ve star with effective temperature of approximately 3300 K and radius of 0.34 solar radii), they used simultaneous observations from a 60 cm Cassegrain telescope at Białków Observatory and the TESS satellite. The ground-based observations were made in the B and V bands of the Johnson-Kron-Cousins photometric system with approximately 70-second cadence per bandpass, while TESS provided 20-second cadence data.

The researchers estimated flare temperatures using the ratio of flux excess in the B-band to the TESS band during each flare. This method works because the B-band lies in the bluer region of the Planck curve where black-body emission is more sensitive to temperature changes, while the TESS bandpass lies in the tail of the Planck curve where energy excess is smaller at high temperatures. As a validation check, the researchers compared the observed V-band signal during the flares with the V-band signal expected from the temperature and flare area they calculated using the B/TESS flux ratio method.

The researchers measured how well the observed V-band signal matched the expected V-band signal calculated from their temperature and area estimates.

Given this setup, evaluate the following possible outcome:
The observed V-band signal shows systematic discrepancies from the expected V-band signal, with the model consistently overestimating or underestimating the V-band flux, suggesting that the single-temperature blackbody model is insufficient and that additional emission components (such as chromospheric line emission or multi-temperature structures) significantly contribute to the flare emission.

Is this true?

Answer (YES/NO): NO